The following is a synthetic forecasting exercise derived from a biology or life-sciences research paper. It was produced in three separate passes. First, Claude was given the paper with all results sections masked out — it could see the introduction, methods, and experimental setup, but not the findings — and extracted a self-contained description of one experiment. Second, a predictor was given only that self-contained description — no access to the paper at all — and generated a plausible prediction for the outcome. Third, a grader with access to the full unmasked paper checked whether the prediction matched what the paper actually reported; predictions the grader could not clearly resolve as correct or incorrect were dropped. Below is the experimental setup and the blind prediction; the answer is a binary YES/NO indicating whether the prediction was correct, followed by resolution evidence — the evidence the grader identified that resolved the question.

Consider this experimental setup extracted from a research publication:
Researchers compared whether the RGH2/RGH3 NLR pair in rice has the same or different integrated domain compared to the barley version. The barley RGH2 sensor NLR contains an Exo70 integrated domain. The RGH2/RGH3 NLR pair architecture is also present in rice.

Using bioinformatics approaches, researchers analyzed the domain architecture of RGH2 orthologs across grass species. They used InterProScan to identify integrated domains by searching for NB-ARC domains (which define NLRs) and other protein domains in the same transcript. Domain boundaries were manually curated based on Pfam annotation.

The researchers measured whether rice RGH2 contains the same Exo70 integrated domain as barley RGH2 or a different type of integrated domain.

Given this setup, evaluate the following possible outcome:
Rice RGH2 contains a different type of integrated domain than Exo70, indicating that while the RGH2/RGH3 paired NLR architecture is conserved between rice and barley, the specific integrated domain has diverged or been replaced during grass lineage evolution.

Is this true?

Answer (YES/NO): YES